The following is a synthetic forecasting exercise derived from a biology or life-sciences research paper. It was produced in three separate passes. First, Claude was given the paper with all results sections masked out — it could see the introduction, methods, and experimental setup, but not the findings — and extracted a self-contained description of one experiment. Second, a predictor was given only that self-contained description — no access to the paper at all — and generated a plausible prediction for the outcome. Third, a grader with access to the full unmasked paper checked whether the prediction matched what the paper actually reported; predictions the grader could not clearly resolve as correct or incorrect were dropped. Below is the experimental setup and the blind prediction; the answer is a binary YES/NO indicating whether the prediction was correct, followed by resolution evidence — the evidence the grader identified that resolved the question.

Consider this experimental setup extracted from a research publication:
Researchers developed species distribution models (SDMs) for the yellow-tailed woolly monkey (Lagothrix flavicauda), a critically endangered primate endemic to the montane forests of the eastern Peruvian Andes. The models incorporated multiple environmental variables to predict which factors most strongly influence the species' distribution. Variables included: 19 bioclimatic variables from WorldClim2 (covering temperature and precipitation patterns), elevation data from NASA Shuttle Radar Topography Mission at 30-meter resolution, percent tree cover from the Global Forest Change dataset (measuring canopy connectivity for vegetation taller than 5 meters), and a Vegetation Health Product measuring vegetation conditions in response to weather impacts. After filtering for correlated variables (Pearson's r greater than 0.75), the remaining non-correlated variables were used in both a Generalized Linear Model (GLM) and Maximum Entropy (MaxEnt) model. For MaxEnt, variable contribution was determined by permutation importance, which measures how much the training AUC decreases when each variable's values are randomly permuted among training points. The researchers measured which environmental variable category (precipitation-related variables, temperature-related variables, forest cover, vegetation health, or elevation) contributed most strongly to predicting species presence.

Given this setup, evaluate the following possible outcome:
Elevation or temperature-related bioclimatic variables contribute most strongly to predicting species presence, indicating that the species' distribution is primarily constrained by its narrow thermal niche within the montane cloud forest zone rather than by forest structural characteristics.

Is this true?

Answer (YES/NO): NO